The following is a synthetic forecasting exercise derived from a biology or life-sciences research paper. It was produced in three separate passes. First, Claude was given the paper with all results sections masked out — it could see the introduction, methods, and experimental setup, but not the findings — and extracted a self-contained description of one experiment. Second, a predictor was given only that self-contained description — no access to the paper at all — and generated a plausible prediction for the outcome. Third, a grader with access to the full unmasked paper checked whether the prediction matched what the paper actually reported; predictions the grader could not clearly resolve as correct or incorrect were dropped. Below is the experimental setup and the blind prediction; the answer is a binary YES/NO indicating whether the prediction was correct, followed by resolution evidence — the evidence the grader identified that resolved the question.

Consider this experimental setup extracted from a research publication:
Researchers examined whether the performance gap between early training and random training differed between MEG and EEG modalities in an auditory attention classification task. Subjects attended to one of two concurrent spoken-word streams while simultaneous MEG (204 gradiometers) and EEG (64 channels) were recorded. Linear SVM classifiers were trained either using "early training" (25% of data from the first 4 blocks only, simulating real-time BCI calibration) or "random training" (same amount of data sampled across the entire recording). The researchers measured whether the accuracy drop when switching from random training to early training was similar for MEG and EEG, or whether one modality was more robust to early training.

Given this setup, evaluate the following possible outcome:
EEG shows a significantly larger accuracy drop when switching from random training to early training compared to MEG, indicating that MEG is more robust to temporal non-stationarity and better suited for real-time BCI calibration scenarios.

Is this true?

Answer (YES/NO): NO